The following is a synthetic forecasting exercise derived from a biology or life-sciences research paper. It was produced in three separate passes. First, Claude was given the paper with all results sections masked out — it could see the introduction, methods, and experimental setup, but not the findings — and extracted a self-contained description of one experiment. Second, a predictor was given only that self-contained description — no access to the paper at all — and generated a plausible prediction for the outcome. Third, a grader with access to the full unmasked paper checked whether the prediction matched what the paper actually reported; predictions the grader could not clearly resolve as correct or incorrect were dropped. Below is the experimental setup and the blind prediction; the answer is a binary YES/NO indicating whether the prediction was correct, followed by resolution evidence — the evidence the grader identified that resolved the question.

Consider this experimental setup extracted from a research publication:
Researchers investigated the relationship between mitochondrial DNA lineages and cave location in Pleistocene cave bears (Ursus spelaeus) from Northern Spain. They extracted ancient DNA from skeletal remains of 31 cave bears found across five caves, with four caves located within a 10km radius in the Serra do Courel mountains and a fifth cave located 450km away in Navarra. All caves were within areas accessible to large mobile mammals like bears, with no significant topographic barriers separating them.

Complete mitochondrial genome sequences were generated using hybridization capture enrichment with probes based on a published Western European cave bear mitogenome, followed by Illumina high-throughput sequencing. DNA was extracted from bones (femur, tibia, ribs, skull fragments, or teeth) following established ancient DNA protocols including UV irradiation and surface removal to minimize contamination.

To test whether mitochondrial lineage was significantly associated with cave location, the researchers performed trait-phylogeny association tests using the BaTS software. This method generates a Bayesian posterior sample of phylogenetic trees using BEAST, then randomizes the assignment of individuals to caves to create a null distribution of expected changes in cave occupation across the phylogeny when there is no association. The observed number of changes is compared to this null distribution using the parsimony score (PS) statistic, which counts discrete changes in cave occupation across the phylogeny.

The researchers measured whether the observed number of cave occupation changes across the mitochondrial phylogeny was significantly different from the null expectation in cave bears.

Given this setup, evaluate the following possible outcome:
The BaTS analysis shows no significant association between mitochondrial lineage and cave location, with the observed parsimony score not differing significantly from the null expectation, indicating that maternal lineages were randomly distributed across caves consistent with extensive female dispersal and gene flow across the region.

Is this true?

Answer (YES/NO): NO